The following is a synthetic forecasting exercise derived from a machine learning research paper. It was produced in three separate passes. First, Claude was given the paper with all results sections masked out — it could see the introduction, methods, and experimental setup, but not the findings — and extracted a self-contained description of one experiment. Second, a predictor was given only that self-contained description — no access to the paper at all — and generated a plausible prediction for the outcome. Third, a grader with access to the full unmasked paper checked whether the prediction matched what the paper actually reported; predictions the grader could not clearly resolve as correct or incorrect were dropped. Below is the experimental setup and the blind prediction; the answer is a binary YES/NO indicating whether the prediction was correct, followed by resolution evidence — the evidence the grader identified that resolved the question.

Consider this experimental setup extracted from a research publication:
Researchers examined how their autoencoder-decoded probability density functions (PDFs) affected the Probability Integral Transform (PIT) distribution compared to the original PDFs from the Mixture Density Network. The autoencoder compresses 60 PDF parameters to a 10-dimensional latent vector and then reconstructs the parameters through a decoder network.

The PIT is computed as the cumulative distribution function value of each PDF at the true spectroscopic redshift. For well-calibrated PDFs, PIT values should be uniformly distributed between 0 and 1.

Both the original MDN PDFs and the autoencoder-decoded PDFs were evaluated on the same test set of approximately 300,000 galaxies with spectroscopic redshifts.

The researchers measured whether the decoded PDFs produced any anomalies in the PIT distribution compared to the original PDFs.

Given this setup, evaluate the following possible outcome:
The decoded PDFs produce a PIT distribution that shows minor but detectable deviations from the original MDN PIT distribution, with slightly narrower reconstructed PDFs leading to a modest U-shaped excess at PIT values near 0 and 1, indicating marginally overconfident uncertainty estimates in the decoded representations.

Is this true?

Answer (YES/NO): NO